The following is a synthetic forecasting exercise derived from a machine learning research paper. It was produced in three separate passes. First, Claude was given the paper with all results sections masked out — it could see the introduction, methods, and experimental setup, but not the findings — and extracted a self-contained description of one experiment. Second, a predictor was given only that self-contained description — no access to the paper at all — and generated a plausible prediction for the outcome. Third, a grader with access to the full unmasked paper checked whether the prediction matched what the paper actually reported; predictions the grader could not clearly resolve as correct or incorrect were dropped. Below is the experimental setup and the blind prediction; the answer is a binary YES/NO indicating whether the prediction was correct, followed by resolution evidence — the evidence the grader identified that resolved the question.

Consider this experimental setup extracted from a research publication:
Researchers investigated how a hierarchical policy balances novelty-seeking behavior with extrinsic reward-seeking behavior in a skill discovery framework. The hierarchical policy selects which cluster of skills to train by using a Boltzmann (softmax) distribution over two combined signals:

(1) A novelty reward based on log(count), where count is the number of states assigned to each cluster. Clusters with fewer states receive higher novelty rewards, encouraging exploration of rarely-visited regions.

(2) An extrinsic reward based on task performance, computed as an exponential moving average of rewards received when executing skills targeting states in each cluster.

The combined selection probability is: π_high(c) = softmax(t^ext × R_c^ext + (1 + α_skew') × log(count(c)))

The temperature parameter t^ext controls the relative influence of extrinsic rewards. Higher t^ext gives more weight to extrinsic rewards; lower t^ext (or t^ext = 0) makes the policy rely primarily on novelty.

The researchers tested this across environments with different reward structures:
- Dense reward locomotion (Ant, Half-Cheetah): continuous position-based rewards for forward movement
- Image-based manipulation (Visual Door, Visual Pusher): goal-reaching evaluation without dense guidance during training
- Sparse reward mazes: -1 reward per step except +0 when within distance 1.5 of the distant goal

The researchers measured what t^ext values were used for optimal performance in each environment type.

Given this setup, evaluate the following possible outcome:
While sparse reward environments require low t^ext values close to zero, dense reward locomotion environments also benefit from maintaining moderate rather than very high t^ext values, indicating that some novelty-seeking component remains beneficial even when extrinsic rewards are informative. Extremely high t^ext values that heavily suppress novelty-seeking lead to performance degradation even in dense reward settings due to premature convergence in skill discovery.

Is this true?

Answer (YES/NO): NO